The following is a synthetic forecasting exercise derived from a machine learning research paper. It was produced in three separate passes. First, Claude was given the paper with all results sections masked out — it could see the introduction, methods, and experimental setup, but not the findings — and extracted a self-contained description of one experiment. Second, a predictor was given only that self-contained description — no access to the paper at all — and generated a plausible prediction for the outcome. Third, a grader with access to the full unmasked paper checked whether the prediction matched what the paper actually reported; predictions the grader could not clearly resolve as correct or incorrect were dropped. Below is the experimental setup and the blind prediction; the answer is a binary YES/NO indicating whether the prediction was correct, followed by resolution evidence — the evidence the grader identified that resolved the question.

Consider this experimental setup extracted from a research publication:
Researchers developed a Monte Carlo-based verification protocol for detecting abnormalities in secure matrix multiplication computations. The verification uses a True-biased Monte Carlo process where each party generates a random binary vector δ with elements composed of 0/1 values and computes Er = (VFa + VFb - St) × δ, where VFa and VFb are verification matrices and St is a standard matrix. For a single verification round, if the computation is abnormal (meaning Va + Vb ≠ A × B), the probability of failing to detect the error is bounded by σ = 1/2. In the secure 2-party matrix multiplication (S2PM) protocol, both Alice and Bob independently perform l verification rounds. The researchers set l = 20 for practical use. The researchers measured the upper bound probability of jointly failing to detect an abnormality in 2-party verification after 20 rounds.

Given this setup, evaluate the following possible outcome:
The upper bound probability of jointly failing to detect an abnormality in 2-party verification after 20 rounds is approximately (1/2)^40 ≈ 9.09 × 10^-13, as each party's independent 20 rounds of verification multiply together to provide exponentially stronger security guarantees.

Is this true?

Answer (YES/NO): YES